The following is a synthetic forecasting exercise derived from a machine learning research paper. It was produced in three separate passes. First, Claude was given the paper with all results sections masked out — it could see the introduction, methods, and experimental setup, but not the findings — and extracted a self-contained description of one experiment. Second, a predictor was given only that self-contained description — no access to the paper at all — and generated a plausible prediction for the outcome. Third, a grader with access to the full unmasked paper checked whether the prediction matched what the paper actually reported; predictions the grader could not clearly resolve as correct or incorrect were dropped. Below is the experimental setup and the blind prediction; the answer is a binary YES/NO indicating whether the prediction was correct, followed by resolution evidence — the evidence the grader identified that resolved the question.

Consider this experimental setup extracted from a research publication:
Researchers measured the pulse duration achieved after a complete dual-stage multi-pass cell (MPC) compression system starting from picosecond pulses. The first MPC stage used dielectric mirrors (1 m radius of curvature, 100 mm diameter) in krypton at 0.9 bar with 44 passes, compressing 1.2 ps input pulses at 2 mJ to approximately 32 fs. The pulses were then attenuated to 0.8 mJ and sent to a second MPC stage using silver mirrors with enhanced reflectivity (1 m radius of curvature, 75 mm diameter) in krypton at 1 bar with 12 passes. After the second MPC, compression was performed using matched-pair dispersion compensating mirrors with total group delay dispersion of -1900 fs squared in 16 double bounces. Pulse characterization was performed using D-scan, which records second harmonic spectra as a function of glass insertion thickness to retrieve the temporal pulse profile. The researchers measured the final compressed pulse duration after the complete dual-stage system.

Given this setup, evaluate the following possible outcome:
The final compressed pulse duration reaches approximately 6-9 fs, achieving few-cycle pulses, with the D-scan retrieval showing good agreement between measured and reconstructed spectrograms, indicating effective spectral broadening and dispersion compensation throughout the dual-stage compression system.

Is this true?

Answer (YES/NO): NO